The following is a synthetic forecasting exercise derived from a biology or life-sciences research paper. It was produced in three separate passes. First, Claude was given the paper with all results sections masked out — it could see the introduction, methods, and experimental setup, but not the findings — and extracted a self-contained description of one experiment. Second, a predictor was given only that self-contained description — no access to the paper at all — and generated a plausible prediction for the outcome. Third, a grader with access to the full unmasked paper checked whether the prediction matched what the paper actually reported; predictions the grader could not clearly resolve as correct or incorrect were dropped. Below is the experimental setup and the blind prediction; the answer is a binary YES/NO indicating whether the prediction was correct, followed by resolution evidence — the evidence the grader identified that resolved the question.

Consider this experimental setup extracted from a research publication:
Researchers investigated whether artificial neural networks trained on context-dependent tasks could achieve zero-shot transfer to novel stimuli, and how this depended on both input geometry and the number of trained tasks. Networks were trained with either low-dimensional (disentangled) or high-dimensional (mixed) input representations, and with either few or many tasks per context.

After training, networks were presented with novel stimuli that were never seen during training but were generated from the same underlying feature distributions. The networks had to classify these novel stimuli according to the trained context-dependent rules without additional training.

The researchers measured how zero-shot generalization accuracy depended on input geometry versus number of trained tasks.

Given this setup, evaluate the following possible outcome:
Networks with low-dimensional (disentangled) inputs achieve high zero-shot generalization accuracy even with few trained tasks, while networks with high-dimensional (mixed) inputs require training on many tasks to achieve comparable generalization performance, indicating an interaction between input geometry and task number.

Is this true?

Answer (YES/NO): NO